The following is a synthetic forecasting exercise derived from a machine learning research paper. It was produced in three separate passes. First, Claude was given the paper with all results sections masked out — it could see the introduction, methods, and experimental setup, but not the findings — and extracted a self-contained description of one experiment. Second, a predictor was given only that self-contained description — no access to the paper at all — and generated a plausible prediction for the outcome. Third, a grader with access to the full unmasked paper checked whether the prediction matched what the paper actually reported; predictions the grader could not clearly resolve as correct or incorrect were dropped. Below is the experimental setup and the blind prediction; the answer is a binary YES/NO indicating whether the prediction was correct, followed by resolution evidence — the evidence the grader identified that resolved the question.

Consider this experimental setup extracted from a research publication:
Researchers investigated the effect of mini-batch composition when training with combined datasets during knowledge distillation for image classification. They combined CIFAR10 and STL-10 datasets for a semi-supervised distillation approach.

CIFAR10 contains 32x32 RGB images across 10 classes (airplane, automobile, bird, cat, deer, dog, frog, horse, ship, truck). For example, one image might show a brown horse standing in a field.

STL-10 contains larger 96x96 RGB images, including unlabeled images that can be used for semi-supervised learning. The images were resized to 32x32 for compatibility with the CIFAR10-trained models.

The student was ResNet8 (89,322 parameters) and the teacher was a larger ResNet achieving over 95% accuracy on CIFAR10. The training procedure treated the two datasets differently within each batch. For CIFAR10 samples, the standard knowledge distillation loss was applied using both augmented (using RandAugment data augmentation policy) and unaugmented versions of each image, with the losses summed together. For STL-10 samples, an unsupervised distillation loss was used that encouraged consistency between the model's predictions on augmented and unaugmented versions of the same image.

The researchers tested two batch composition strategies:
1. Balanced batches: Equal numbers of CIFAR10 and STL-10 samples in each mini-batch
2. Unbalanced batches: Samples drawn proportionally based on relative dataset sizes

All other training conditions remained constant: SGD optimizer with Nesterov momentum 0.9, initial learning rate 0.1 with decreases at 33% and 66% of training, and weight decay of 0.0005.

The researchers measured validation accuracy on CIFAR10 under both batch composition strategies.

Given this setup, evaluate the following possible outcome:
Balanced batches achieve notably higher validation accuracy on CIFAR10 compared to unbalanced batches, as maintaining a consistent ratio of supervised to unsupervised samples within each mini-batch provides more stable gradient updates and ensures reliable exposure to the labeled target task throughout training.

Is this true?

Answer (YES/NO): YES